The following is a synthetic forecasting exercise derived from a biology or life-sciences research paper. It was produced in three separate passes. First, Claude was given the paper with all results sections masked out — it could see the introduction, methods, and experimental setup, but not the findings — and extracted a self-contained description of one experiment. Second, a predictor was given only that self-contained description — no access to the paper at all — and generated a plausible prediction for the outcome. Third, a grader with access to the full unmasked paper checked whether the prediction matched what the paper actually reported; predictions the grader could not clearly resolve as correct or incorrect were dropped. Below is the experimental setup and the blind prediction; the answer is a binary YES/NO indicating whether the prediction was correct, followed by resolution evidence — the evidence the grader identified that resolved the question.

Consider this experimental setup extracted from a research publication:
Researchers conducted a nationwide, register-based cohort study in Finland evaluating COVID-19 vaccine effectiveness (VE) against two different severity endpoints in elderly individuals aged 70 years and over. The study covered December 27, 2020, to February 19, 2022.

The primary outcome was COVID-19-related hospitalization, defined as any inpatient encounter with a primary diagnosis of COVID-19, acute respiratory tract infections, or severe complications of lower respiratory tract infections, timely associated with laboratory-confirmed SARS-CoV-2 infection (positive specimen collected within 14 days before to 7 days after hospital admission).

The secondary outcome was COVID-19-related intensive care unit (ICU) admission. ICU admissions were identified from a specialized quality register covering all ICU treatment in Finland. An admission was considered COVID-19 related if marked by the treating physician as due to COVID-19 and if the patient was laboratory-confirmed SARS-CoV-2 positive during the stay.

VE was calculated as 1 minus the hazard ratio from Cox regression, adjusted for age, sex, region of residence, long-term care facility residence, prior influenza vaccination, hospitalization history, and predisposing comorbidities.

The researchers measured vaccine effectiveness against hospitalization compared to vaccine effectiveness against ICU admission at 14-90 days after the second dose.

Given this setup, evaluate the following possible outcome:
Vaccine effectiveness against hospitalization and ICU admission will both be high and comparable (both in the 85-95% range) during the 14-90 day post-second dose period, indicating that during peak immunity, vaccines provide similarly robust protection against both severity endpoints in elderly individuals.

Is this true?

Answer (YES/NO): NO